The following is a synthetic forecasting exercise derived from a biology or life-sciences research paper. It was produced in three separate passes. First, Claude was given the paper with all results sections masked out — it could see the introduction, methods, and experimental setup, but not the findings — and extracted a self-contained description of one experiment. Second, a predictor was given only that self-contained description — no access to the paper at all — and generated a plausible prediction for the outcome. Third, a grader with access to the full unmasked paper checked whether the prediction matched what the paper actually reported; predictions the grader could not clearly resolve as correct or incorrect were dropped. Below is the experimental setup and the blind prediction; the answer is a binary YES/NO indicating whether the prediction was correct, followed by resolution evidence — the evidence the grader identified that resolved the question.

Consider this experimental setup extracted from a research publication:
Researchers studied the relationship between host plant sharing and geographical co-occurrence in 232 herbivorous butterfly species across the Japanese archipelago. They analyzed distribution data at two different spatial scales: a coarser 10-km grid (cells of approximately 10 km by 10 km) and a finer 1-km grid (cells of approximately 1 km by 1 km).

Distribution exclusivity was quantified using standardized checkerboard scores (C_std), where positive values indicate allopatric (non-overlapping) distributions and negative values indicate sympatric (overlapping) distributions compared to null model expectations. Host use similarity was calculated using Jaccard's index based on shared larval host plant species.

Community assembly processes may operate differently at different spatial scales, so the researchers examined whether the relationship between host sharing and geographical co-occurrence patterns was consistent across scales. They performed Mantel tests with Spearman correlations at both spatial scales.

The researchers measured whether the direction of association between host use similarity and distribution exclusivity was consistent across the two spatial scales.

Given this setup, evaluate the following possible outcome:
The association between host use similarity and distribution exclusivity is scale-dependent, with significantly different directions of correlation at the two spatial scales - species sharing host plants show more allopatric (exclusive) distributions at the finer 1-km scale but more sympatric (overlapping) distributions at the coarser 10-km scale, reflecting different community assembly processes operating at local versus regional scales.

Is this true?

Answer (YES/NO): NO